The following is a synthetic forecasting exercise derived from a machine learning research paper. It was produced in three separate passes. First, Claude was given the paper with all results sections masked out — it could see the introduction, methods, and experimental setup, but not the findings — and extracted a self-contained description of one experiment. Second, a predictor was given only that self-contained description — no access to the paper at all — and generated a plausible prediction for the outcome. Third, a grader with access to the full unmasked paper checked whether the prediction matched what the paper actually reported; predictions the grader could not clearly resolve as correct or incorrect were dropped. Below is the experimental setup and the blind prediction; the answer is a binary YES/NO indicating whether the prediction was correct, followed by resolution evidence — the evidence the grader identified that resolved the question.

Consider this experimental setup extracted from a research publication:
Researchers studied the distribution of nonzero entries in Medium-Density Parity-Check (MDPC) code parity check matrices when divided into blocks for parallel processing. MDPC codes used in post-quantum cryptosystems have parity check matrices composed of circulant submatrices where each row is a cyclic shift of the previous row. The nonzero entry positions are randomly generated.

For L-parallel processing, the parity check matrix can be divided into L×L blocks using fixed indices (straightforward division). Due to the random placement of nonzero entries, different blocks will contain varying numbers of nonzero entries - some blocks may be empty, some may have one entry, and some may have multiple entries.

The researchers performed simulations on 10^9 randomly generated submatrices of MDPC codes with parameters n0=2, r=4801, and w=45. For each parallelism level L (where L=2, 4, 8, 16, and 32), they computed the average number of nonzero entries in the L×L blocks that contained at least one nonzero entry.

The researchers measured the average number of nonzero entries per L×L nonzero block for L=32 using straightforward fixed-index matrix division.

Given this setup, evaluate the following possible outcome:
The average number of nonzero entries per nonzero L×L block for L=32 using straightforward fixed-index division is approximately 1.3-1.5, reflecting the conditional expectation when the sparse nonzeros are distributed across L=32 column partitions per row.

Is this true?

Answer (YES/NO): NO